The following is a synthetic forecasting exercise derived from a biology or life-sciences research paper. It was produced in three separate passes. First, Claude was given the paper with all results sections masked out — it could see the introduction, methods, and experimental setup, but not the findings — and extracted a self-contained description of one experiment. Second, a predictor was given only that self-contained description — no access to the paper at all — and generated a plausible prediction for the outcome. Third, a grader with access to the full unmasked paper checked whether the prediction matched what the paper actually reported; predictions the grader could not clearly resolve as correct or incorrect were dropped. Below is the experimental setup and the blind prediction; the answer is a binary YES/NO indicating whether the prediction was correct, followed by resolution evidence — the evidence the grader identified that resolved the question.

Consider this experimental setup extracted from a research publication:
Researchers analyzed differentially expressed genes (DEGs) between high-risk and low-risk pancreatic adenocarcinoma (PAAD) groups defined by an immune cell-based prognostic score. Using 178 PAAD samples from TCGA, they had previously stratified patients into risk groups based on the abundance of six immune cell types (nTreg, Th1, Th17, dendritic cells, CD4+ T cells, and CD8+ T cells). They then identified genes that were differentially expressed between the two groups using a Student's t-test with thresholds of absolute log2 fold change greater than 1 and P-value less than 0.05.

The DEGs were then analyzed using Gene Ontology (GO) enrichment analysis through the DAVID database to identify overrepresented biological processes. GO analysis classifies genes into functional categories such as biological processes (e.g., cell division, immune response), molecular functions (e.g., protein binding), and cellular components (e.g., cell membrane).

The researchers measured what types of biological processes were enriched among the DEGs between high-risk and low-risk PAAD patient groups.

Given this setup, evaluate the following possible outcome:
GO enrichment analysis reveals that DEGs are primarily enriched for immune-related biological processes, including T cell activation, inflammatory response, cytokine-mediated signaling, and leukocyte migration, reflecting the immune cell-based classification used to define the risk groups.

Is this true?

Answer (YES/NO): NO